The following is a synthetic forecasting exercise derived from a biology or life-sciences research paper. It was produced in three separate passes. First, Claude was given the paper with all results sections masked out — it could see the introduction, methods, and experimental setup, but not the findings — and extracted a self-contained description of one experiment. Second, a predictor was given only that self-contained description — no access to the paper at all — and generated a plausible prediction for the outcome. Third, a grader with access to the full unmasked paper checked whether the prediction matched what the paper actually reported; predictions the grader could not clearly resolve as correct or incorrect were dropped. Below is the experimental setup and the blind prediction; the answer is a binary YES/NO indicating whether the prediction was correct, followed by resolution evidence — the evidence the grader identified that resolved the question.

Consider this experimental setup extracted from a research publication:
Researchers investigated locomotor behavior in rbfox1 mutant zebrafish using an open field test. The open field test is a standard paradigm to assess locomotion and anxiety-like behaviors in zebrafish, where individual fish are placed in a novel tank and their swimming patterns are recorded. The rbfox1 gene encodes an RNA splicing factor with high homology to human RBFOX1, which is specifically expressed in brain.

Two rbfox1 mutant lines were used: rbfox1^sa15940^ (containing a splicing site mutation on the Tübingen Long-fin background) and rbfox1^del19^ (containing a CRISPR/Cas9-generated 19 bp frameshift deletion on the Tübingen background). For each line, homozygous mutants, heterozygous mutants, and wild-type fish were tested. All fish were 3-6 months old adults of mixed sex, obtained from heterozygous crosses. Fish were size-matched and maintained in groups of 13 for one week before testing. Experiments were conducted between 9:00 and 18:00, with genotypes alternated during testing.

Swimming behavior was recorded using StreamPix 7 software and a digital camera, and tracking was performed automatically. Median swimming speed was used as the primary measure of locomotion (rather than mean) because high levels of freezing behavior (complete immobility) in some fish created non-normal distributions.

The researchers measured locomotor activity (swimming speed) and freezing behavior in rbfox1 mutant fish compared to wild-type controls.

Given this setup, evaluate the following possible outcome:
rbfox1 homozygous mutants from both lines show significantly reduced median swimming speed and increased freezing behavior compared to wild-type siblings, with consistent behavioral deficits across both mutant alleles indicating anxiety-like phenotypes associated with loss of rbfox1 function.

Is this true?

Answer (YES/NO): NO